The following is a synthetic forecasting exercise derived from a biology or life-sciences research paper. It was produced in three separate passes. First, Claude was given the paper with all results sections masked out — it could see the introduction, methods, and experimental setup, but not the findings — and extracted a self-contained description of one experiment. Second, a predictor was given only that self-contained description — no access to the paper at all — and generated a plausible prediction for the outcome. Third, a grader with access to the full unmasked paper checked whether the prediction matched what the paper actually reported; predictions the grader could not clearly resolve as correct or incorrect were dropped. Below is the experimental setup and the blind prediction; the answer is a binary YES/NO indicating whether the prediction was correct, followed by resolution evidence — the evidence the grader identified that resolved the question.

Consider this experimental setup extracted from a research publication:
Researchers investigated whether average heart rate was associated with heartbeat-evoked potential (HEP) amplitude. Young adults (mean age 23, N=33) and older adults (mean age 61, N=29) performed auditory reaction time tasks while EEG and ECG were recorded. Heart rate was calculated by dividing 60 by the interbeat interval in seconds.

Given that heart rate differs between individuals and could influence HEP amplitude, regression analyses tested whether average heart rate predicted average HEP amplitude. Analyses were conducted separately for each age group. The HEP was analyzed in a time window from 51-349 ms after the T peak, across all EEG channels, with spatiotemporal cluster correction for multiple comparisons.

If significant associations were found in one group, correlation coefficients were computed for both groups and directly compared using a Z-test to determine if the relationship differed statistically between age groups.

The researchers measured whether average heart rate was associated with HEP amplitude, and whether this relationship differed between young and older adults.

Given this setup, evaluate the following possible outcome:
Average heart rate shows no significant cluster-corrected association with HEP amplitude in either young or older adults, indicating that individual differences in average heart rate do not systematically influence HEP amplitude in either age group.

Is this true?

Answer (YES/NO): NO